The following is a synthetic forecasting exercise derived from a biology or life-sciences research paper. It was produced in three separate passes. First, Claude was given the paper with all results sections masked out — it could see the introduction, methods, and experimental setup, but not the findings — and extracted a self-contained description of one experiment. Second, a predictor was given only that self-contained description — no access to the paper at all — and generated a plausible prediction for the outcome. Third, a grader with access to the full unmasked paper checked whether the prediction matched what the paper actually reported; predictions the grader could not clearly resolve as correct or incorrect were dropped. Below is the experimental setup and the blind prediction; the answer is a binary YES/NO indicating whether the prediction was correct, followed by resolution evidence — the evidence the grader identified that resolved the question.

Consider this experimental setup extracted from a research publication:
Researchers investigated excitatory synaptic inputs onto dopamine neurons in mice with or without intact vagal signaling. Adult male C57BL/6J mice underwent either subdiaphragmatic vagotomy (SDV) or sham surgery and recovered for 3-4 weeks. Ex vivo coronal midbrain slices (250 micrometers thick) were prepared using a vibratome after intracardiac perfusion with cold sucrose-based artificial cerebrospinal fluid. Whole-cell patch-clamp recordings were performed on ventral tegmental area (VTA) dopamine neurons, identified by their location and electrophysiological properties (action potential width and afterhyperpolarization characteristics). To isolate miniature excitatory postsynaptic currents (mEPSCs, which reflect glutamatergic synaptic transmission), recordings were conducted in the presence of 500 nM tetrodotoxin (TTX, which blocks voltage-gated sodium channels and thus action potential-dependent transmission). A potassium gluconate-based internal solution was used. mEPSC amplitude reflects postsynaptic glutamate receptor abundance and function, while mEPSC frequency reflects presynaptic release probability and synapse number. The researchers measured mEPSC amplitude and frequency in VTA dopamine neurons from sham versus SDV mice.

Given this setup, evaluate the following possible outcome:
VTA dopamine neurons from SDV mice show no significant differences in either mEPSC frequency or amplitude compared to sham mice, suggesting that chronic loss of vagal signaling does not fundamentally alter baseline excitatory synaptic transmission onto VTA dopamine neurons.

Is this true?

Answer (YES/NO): NO